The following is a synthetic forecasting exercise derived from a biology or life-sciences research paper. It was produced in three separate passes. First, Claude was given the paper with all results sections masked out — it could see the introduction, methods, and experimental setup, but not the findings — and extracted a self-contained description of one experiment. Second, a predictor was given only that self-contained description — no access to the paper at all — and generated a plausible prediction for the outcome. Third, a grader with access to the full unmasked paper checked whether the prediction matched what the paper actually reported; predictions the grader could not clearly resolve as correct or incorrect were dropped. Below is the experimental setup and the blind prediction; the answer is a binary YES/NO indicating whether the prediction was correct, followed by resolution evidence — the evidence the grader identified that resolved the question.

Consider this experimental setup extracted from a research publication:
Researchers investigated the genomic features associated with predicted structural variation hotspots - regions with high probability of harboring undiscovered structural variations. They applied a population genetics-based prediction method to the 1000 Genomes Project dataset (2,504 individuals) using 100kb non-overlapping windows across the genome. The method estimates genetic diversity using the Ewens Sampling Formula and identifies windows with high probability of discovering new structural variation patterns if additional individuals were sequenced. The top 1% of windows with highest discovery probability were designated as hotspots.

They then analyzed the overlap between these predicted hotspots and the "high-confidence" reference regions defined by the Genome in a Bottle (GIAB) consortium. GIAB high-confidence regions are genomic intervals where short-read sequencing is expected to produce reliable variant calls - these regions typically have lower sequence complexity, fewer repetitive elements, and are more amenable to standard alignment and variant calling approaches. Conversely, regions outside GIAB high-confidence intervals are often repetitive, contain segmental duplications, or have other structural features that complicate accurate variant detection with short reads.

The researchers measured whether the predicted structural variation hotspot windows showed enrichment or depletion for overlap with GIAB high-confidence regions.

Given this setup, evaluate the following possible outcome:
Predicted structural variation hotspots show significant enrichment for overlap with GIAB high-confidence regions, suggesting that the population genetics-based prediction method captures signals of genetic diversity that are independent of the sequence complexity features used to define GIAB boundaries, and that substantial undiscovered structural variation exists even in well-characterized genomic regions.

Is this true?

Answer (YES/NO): YES